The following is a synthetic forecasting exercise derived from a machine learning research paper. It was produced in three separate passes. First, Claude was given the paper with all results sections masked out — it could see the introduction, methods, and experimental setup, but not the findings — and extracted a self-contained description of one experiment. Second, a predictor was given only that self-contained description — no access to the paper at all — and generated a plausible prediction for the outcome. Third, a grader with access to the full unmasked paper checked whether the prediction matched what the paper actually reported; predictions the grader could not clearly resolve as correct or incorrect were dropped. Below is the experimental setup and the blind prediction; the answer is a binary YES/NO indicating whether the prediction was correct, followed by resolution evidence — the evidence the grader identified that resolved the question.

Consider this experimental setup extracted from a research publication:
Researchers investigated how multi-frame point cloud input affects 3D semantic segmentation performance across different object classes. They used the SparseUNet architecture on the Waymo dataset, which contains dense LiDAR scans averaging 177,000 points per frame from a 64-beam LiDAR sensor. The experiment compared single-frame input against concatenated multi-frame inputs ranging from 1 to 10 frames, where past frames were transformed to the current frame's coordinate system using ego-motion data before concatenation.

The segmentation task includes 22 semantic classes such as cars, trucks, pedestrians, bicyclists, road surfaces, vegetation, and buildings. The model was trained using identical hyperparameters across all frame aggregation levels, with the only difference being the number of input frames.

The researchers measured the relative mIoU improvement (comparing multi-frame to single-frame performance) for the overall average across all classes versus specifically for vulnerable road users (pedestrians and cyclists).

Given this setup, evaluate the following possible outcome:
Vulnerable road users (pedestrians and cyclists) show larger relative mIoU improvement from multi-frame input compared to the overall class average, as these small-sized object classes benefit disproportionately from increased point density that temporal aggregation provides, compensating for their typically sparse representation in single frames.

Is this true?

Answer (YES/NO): YES